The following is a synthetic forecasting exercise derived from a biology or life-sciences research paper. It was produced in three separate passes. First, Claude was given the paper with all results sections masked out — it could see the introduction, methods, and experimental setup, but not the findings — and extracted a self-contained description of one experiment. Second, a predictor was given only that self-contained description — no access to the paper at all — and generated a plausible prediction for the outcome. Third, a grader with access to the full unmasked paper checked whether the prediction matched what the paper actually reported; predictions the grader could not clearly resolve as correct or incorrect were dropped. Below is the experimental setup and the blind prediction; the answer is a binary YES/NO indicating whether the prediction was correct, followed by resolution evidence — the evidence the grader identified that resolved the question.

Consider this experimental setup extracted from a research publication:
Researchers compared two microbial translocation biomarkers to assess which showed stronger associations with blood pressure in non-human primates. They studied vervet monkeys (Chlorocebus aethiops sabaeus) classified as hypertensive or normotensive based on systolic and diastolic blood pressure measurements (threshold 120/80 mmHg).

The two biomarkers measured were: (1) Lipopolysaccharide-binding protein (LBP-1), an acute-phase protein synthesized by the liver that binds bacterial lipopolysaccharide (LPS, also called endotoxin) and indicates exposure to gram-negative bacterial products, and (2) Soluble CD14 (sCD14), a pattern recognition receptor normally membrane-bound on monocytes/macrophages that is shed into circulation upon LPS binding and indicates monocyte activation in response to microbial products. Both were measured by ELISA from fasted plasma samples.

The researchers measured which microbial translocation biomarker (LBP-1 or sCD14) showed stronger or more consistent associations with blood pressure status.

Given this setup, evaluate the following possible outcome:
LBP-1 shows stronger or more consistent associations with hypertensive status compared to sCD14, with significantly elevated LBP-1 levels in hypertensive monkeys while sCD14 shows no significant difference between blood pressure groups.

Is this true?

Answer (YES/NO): NO